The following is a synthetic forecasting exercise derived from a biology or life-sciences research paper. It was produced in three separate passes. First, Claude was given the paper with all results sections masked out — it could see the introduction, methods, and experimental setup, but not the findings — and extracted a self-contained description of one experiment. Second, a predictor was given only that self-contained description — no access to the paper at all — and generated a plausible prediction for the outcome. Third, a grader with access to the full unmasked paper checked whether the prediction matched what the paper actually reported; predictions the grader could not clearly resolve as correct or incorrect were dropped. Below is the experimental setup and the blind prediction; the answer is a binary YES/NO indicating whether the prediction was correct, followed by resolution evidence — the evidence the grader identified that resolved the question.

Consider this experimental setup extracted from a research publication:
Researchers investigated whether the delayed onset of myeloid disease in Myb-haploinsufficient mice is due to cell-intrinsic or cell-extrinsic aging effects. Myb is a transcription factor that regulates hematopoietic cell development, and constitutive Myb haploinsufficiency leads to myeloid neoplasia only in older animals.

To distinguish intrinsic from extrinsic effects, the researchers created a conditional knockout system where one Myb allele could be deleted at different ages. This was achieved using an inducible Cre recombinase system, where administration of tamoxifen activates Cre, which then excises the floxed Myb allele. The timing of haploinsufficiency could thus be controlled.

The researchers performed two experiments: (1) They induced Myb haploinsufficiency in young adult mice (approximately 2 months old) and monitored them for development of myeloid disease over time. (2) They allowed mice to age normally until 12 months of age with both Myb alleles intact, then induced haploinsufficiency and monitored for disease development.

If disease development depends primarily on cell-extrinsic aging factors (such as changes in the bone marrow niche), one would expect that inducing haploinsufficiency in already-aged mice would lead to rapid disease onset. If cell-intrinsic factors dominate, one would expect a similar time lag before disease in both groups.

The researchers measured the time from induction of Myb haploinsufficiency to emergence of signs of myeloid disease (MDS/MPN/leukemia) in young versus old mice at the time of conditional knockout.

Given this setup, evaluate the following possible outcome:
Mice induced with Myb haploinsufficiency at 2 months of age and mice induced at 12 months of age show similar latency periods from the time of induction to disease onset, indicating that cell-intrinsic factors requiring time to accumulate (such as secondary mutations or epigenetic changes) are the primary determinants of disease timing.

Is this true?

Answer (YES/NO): NO